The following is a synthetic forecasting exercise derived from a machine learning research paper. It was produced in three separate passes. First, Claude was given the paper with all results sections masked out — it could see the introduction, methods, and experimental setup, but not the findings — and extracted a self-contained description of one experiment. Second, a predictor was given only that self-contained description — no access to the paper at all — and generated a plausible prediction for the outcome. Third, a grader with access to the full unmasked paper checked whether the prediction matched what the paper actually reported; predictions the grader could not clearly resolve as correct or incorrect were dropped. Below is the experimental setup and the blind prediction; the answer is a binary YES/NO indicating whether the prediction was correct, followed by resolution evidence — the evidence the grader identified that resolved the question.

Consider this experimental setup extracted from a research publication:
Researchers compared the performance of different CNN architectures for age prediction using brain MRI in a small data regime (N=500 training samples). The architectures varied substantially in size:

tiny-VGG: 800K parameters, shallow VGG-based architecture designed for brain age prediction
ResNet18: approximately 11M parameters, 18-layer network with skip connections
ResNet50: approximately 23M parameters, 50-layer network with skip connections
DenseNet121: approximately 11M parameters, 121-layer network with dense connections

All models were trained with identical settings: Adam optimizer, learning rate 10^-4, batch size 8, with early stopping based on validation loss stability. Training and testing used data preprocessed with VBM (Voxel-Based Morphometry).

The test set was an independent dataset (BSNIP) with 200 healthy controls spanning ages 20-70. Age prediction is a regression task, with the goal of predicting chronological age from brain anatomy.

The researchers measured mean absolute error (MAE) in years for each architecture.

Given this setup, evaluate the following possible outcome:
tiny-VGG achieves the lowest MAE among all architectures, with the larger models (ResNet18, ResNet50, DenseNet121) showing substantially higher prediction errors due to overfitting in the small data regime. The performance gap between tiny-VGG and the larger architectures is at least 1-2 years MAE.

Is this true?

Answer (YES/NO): NO